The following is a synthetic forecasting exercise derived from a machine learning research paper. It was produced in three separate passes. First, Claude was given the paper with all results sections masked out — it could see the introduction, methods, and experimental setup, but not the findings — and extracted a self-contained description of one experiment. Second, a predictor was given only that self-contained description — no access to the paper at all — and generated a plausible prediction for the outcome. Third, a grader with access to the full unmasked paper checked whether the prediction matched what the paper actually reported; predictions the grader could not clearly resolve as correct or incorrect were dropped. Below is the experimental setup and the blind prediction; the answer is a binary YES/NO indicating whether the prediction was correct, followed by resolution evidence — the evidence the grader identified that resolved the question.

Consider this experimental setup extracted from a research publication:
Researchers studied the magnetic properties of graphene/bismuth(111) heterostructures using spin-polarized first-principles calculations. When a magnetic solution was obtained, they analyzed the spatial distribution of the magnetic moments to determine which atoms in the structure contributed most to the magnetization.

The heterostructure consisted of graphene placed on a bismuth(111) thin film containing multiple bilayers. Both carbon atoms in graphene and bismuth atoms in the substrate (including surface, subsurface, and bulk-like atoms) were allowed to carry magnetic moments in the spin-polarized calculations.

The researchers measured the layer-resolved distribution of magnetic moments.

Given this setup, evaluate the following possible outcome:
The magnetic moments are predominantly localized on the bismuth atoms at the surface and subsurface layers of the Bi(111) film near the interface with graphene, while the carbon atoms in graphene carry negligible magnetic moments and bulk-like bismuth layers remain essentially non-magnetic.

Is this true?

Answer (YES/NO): NO